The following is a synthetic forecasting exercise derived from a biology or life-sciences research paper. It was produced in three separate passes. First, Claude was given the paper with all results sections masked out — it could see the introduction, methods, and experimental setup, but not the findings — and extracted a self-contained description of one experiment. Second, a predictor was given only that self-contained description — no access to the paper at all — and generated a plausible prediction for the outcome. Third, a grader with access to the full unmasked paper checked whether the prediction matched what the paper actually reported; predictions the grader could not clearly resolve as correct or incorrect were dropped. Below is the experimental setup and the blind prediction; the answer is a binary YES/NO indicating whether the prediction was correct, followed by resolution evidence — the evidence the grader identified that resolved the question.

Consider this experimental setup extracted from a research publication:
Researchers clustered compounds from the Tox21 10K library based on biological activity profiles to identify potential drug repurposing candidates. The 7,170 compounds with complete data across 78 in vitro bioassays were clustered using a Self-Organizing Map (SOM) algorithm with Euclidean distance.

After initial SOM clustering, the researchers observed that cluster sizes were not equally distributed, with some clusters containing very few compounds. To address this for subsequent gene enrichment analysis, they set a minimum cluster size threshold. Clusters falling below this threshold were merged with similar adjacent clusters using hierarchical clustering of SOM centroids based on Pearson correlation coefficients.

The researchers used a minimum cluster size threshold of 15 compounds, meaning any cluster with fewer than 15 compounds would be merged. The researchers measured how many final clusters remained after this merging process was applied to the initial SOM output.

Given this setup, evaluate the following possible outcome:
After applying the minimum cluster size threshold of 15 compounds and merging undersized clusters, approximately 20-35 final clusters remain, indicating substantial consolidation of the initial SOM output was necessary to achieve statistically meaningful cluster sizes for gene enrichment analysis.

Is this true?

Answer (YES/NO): NO